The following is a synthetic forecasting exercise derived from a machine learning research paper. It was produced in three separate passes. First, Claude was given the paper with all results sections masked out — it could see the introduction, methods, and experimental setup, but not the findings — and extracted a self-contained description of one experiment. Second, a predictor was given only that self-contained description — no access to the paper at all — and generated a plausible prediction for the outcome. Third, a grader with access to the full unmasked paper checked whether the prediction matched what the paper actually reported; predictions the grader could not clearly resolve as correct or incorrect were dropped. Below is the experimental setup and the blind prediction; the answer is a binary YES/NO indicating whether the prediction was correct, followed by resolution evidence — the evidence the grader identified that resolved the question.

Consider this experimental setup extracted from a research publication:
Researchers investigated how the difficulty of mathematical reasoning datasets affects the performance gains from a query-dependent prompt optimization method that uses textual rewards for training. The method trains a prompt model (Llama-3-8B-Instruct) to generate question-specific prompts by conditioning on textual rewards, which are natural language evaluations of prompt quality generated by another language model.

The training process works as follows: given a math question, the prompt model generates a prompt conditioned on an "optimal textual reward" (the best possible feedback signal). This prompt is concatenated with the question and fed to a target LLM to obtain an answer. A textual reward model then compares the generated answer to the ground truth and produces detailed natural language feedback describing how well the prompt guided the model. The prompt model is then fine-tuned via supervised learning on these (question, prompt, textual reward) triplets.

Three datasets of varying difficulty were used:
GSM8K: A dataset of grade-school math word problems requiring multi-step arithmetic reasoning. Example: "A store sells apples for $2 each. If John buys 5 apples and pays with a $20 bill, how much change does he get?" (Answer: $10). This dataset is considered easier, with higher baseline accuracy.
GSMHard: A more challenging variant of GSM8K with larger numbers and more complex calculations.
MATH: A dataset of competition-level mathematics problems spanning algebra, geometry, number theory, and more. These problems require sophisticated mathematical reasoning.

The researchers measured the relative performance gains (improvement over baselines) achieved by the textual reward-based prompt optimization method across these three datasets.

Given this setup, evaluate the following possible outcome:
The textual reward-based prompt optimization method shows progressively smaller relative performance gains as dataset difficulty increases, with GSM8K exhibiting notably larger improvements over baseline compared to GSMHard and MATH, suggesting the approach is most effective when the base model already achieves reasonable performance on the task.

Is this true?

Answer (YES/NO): NO